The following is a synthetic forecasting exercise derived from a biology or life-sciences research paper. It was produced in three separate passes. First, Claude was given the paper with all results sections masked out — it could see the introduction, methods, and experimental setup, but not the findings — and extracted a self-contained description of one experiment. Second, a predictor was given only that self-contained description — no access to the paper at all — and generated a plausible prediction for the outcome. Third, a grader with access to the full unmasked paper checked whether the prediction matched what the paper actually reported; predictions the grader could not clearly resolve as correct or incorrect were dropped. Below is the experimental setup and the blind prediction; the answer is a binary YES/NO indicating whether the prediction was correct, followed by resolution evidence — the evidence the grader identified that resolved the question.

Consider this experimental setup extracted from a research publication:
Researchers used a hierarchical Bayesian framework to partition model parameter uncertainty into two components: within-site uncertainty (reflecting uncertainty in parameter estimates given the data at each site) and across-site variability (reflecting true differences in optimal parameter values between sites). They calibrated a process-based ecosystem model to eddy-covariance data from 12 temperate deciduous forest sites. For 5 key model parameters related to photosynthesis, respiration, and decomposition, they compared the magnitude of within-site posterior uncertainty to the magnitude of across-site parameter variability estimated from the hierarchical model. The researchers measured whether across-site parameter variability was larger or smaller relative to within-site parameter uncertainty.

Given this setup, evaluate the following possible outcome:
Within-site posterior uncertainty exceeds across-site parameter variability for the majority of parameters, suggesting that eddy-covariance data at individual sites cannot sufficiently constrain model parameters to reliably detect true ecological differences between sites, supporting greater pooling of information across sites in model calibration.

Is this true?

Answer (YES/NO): NO